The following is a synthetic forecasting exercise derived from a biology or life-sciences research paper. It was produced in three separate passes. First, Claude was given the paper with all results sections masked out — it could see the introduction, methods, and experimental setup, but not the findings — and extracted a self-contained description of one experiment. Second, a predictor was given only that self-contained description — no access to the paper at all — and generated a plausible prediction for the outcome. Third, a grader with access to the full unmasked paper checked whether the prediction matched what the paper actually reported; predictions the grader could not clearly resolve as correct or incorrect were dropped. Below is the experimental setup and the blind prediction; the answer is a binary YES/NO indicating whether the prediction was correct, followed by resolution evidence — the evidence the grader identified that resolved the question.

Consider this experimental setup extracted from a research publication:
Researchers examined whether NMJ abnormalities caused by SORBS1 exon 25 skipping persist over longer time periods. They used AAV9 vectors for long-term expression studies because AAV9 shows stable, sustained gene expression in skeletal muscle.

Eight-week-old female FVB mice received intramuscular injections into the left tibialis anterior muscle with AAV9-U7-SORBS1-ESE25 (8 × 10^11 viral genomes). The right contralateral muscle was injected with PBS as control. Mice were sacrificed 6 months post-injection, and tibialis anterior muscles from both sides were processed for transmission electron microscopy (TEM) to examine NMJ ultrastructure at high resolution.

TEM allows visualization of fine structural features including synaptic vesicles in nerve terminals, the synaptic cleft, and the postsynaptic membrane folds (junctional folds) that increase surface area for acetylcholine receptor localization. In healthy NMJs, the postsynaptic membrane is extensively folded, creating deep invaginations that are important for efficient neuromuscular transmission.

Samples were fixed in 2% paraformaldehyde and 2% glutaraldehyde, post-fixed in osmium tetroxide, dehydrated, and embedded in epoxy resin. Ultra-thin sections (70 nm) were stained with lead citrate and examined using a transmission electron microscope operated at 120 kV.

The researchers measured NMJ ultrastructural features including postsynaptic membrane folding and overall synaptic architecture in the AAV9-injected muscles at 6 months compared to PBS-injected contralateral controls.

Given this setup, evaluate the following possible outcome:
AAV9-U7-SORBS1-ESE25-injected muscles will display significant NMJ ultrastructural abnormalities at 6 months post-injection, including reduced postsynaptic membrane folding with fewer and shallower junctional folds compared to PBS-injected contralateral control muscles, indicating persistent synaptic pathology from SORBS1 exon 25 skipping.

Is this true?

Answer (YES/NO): NO